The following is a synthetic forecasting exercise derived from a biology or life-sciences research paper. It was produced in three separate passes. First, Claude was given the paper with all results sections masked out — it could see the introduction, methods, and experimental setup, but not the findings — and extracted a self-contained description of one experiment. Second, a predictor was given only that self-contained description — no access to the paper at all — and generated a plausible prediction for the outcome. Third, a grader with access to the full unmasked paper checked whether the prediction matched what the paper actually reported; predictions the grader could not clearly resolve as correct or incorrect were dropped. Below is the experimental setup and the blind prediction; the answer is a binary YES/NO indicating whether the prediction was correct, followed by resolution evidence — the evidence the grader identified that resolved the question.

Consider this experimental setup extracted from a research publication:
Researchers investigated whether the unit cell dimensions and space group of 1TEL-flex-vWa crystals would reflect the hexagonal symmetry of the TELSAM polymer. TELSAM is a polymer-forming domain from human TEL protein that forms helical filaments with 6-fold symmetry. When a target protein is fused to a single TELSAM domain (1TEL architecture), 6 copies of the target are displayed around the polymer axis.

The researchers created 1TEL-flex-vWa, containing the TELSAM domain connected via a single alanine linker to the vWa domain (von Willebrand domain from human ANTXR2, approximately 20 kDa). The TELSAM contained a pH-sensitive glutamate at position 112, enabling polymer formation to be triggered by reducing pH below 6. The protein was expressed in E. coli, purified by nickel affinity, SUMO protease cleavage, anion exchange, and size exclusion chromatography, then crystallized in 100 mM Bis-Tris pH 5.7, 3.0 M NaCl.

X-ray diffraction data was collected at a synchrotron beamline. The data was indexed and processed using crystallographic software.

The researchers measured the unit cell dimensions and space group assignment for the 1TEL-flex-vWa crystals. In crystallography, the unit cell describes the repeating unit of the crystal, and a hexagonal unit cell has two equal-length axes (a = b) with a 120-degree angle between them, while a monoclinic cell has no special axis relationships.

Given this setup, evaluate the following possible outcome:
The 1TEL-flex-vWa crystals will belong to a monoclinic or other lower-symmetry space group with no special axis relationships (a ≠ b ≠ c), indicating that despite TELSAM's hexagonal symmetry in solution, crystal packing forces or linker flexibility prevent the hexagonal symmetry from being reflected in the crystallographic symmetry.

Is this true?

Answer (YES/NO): NO